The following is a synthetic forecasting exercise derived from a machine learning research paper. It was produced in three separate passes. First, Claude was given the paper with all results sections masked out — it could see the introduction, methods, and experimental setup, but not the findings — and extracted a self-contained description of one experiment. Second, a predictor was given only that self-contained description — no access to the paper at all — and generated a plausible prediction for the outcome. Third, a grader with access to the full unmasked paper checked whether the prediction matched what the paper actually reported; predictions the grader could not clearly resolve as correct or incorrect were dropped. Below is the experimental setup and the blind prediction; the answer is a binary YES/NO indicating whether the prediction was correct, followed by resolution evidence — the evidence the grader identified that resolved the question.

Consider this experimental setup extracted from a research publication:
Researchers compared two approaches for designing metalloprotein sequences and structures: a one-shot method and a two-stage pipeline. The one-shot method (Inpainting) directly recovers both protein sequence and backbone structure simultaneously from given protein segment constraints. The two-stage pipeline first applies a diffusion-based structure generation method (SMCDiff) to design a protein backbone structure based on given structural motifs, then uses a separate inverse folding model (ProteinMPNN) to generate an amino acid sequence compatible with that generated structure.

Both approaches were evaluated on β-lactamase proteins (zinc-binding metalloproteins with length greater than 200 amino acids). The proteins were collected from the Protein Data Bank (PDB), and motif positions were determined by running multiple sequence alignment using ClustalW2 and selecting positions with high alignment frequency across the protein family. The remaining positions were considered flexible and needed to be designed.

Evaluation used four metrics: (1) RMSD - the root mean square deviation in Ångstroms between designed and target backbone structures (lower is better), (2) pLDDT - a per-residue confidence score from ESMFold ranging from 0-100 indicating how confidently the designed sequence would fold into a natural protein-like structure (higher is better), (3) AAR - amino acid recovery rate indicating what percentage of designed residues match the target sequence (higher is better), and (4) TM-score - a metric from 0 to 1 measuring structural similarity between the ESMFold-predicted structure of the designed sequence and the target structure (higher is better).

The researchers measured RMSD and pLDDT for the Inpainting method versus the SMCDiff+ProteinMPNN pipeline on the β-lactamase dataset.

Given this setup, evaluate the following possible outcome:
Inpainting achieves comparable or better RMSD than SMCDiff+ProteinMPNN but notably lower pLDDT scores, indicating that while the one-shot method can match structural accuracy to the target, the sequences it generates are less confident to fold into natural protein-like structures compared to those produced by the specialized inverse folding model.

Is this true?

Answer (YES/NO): NO